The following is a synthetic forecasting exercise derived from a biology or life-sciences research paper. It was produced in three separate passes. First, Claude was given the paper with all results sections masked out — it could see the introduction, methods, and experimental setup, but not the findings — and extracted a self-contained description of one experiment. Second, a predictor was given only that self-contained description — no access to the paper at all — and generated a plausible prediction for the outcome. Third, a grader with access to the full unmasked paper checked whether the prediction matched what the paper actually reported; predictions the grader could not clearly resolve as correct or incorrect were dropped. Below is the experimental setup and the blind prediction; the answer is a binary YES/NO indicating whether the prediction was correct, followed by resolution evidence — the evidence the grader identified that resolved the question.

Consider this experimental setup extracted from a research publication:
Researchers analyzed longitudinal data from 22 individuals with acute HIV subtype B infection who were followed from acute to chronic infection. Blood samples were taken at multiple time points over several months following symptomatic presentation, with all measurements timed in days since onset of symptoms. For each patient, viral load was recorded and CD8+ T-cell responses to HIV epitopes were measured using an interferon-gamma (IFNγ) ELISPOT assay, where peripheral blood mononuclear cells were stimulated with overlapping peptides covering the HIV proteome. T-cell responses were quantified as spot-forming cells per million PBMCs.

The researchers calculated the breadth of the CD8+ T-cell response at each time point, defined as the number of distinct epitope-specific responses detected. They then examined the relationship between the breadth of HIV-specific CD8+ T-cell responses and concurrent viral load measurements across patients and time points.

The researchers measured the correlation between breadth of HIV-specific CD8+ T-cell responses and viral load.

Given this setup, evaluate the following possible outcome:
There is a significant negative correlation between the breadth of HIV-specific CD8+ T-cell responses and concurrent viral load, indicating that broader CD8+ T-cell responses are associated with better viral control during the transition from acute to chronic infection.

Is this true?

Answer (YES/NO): NO